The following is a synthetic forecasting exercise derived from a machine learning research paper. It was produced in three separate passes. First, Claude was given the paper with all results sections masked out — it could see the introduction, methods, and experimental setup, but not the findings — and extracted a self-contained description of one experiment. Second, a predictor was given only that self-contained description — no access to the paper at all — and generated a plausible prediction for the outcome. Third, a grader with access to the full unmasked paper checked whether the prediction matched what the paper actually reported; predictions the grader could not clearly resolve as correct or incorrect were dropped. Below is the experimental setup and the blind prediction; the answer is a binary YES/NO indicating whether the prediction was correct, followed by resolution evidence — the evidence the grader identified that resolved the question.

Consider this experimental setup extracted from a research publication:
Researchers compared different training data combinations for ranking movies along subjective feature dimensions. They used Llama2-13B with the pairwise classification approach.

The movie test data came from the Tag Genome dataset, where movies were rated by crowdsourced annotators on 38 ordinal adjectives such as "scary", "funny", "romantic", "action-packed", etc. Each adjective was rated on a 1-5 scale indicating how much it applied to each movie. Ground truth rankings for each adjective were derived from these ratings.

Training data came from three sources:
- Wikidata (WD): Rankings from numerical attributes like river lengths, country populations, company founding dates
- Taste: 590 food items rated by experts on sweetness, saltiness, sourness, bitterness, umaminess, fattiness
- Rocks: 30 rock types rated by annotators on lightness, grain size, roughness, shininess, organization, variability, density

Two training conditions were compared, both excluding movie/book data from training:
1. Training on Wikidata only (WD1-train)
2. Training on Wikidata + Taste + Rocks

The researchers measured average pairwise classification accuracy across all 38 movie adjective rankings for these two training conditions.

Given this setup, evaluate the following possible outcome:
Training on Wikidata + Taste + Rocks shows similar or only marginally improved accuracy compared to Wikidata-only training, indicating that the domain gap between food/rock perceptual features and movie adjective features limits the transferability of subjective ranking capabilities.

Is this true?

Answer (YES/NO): NO